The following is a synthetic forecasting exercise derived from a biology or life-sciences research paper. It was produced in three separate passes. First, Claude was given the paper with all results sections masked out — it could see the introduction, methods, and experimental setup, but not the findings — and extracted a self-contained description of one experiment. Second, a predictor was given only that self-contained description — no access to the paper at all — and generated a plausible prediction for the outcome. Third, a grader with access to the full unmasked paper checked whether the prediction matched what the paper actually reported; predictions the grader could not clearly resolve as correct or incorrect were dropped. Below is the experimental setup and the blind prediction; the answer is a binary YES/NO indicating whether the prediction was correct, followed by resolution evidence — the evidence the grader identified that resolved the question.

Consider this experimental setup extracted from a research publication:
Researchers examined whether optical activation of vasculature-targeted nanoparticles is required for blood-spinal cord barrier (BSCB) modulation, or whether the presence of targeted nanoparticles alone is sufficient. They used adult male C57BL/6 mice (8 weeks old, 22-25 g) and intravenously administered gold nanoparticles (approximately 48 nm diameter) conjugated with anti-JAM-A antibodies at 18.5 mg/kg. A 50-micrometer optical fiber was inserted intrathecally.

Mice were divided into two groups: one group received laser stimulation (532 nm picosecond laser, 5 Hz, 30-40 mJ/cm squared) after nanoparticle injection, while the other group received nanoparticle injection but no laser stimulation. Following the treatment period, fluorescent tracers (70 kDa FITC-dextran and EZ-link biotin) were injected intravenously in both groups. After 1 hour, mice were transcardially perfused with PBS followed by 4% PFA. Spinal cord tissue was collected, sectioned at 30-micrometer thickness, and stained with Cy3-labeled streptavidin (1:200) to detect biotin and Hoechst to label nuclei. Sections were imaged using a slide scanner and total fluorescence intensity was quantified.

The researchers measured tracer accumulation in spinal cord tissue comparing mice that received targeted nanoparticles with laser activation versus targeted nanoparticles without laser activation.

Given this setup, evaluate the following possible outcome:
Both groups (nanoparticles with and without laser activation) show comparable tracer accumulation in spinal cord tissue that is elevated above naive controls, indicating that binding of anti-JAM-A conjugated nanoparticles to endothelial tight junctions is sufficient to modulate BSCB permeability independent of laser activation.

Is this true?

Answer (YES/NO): NO